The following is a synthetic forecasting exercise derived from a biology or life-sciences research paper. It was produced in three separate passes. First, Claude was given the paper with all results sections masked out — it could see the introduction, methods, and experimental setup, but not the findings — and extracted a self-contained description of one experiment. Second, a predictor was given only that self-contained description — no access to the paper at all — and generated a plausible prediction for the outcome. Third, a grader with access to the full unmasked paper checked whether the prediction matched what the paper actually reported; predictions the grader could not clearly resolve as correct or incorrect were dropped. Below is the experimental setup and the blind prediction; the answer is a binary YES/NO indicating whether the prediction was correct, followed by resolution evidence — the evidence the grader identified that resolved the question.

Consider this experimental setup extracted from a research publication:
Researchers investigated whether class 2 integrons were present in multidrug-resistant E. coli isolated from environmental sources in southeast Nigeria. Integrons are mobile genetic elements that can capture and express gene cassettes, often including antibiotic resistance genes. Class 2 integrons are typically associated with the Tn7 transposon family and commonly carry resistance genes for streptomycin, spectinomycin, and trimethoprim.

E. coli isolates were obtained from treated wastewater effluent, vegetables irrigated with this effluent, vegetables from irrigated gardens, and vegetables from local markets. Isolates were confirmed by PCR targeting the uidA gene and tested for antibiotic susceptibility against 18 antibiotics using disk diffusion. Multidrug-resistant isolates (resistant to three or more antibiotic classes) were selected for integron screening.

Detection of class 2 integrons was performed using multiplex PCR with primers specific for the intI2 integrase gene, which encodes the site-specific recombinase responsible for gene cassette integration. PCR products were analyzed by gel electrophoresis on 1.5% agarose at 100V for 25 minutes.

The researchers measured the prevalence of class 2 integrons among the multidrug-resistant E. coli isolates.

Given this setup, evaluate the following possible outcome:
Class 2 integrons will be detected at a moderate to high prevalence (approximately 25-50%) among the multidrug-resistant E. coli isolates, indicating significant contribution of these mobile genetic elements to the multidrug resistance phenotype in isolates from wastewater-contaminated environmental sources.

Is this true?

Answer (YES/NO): NO